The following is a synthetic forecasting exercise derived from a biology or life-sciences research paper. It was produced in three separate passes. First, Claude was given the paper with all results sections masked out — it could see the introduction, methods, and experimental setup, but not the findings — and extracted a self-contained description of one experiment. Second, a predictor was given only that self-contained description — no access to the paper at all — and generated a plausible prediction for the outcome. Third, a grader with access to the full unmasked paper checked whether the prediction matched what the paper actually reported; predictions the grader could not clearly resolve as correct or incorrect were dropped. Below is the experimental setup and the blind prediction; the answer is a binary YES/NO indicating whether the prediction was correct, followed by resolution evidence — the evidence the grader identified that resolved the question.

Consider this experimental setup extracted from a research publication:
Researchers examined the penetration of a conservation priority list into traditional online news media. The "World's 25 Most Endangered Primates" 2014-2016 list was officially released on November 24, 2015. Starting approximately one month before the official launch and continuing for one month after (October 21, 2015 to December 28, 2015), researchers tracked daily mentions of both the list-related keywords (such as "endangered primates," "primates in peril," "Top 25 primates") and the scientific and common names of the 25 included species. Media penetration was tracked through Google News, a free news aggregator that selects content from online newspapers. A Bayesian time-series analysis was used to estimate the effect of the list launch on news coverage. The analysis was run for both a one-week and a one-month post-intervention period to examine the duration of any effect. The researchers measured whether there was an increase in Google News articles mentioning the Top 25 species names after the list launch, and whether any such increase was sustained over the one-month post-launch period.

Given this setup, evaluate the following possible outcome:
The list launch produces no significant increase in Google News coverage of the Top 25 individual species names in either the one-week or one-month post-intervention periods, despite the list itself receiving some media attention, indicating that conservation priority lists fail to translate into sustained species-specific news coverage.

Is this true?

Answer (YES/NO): NO